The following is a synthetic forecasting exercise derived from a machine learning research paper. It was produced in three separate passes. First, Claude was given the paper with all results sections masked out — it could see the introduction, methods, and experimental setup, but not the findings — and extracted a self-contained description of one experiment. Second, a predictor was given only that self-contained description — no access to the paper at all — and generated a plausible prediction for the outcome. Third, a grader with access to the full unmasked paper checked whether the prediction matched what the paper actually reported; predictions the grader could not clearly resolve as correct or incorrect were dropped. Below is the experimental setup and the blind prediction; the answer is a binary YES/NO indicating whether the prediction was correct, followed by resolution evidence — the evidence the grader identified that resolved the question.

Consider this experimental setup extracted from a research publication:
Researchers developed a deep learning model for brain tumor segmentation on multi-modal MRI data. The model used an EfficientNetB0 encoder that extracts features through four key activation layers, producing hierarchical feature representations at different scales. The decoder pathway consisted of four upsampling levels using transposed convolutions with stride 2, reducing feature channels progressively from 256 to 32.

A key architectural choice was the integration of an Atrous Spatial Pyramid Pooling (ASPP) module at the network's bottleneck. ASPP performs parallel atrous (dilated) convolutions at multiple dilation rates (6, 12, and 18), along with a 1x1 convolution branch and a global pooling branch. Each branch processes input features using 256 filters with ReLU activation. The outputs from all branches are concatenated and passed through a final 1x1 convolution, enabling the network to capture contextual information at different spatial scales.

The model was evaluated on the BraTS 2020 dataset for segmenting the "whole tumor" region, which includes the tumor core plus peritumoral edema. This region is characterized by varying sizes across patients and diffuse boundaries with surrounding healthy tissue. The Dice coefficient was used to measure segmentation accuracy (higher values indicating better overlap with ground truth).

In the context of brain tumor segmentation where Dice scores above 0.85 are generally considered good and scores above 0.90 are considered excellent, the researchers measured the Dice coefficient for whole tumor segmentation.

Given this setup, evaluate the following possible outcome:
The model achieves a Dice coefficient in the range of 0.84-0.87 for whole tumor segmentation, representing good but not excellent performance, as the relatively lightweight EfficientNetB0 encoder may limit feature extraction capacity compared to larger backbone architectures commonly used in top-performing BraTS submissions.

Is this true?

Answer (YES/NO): NO